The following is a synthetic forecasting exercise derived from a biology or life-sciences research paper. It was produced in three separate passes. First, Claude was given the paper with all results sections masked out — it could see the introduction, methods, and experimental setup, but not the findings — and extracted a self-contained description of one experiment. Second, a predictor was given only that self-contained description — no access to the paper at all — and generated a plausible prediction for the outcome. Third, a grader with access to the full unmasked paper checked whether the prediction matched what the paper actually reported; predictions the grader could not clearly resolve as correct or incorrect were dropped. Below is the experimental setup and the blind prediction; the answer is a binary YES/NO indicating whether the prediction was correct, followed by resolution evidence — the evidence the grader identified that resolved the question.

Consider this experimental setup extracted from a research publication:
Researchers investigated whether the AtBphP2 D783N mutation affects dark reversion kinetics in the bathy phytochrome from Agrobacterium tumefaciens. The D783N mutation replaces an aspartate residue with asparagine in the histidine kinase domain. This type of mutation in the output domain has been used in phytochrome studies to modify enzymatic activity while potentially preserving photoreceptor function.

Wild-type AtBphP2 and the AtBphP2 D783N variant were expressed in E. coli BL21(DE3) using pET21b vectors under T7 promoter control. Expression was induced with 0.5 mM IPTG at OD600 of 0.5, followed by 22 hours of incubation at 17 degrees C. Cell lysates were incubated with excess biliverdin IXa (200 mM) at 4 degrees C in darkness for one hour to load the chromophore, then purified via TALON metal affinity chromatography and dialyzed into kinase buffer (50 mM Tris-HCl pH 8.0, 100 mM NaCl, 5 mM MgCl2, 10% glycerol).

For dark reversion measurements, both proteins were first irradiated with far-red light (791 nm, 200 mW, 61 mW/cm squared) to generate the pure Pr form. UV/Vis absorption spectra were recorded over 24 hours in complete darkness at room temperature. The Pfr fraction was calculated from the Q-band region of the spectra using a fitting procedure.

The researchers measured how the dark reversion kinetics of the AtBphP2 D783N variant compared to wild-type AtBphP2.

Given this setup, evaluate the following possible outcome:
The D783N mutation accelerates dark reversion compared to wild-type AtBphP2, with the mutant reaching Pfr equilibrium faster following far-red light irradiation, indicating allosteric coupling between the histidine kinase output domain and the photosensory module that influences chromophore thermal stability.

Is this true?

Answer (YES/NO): NO